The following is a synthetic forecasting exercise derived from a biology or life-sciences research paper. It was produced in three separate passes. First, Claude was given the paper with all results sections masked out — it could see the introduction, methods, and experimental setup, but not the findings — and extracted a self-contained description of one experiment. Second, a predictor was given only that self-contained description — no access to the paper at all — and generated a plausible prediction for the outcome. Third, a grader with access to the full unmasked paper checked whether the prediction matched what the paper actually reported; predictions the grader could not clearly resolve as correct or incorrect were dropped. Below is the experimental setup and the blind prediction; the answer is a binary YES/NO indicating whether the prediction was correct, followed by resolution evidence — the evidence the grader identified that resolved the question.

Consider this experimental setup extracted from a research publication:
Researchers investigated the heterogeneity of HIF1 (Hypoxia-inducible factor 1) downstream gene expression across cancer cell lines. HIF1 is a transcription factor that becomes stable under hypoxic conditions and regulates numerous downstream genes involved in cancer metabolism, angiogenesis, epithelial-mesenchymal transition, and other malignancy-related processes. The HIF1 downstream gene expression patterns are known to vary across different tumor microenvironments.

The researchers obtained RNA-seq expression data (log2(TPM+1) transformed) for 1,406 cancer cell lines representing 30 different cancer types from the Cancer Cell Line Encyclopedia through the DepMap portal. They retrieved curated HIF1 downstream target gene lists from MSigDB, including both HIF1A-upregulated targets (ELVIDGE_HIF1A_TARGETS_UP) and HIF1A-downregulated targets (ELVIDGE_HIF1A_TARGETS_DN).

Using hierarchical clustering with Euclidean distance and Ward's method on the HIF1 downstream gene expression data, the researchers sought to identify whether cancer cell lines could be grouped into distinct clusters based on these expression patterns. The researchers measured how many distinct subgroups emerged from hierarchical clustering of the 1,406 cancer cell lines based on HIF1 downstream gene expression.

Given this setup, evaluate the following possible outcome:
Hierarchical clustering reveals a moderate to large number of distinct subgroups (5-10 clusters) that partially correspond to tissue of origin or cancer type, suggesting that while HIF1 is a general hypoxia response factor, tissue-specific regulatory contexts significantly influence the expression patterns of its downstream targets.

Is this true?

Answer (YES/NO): NO